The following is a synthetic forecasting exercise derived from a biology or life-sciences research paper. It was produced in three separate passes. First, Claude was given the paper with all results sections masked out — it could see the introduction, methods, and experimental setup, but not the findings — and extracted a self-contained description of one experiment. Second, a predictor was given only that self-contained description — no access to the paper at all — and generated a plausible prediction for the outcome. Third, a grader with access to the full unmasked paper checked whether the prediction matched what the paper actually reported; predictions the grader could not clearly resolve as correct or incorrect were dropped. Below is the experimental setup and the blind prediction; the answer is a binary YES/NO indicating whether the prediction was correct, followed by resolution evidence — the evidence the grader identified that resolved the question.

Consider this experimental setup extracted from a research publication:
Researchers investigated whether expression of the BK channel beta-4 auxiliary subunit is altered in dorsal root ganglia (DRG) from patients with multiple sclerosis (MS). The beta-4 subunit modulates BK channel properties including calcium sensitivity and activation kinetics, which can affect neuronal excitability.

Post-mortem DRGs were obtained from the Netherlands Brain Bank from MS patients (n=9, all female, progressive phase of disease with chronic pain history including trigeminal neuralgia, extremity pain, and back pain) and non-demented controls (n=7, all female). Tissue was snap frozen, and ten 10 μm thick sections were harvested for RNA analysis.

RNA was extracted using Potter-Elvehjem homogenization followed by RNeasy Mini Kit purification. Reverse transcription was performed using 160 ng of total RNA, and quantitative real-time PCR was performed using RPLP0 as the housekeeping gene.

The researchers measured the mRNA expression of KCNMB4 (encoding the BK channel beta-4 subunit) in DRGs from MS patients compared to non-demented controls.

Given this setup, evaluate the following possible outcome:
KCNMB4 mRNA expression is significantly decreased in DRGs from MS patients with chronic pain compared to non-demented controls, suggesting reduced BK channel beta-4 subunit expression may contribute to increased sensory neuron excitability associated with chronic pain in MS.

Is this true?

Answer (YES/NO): YES